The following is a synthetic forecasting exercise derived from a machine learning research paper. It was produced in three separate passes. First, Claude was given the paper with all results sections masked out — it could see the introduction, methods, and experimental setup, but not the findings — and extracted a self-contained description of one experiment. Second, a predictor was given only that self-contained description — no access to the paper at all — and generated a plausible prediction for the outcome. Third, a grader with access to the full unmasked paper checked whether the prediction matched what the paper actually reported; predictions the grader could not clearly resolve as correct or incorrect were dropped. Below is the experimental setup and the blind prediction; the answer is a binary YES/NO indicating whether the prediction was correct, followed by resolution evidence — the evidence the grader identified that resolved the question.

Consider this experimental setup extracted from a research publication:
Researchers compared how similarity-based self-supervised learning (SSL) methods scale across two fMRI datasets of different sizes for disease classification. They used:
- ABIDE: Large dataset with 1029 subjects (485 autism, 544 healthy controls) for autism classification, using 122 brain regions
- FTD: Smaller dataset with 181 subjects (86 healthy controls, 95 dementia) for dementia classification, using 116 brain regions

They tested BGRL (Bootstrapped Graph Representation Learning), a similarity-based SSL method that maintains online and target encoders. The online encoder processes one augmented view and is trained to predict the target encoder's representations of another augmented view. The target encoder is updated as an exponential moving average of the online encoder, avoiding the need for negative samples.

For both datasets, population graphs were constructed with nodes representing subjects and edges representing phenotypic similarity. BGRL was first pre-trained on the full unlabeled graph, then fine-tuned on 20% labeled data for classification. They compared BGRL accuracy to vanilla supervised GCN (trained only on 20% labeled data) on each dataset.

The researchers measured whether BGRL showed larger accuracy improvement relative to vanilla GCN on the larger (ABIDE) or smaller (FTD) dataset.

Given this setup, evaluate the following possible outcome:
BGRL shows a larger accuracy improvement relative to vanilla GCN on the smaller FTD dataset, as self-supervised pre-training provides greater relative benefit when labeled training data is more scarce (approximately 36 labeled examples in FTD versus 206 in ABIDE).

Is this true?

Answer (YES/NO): YES